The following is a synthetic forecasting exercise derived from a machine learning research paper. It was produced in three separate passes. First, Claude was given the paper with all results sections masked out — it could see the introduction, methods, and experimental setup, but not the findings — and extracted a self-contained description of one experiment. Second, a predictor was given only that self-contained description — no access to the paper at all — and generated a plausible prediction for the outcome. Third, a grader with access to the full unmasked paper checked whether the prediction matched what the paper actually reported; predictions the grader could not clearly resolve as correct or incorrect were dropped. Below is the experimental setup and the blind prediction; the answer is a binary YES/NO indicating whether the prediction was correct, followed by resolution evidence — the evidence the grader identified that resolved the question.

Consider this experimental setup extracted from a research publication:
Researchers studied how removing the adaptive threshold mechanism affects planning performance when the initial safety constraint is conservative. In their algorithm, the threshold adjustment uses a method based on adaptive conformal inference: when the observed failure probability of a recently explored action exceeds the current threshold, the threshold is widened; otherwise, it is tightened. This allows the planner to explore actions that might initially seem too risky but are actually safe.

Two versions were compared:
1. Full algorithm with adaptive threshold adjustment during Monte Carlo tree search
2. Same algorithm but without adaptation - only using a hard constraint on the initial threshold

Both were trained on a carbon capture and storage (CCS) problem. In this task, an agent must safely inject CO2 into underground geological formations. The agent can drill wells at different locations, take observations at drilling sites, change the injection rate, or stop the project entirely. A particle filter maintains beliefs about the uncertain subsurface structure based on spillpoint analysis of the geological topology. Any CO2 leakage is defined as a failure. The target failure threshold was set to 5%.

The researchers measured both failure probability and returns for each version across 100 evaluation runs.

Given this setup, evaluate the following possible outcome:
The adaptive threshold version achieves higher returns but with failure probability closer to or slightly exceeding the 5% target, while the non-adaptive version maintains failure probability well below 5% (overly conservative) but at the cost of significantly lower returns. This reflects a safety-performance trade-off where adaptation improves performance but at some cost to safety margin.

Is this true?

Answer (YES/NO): NO